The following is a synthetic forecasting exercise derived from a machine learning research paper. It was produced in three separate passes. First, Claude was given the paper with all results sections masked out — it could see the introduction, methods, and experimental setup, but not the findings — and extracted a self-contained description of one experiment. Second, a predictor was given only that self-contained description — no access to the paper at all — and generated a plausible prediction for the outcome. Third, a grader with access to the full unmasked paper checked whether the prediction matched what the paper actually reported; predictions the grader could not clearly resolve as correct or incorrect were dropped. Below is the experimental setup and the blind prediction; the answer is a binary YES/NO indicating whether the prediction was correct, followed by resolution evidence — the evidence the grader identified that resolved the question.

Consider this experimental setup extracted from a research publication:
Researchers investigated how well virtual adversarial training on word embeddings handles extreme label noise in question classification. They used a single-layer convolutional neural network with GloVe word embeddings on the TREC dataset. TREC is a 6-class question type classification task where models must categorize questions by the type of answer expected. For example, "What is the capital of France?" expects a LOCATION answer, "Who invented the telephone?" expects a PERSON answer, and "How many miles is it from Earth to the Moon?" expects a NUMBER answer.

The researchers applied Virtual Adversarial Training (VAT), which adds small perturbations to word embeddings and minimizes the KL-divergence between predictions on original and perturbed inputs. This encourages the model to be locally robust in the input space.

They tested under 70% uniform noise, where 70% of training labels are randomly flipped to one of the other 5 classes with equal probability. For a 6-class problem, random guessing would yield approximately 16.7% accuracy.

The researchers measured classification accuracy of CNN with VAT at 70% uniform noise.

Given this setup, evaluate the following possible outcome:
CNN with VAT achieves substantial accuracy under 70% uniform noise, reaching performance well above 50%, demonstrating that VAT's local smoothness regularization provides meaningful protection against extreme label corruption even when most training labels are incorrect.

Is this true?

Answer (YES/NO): YES